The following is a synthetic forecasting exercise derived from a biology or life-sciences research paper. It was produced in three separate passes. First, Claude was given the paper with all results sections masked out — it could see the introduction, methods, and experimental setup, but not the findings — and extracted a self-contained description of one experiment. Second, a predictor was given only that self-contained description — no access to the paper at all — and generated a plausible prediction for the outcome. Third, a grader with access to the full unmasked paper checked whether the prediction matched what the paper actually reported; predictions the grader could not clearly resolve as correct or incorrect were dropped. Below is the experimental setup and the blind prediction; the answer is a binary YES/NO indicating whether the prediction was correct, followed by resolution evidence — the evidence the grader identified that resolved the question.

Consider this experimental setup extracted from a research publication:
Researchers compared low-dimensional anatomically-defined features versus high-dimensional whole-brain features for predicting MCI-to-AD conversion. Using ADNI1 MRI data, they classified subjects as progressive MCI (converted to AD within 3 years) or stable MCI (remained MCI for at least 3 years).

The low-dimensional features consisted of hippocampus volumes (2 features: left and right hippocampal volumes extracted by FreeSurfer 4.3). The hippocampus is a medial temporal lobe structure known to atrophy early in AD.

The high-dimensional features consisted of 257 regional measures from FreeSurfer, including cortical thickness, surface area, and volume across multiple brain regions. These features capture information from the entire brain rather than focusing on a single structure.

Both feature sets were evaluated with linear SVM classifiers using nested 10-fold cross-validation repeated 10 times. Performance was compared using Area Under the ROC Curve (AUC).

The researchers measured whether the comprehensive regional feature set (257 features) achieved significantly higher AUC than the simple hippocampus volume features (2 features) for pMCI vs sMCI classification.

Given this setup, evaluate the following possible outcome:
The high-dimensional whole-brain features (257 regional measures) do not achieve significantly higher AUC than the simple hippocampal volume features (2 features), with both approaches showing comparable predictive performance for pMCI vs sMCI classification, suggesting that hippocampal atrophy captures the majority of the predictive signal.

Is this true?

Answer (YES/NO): YES